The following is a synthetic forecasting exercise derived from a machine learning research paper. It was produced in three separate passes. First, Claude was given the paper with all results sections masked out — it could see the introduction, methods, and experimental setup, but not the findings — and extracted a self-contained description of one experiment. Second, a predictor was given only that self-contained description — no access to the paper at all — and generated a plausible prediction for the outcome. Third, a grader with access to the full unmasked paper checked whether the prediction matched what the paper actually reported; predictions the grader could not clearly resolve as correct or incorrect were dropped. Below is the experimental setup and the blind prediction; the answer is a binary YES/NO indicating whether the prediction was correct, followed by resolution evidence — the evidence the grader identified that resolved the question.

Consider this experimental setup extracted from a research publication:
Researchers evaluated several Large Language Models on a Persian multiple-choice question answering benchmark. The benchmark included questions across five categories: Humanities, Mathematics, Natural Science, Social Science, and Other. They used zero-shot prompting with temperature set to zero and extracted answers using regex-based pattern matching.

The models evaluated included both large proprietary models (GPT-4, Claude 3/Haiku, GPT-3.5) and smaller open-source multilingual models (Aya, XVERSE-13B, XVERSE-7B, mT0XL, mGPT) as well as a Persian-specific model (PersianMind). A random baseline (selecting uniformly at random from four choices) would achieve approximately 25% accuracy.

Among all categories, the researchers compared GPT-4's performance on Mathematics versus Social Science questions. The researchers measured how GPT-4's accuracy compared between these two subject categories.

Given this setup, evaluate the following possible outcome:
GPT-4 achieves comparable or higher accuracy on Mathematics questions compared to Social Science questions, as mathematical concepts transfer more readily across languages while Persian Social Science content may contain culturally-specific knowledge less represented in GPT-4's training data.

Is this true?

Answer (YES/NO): NO